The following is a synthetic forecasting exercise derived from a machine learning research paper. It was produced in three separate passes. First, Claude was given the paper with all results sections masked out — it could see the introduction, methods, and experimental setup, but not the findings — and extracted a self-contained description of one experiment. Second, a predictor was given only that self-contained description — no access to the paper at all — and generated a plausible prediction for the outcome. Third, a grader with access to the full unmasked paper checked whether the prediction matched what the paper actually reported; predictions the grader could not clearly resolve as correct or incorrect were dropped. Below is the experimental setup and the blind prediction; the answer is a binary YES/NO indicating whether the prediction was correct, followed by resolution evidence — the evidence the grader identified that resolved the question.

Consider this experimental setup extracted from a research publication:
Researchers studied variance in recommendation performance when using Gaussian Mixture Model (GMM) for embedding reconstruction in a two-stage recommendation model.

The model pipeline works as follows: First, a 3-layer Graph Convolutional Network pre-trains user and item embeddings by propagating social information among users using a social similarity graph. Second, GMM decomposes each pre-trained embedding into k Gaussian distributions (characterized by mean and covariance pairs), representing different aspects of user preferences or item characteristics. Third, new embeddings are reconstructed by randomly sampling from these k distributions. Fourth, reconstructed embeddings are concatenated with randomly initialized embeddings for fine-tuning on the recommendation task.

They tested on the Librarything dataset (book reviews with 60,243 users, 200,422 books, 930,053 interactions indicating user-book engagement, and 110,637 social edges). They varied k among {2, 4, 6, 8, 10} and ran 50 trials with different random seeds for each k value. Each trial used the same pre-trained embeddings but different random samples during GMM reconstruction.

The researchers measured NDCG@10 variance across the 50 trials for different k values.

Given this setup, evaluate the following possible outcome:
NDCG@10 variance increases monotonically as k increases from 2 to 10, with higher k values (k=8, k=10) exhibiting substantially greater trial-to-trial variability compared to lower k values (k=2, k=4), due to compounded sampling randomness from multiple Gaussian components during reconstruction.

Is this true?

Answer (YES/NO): NO